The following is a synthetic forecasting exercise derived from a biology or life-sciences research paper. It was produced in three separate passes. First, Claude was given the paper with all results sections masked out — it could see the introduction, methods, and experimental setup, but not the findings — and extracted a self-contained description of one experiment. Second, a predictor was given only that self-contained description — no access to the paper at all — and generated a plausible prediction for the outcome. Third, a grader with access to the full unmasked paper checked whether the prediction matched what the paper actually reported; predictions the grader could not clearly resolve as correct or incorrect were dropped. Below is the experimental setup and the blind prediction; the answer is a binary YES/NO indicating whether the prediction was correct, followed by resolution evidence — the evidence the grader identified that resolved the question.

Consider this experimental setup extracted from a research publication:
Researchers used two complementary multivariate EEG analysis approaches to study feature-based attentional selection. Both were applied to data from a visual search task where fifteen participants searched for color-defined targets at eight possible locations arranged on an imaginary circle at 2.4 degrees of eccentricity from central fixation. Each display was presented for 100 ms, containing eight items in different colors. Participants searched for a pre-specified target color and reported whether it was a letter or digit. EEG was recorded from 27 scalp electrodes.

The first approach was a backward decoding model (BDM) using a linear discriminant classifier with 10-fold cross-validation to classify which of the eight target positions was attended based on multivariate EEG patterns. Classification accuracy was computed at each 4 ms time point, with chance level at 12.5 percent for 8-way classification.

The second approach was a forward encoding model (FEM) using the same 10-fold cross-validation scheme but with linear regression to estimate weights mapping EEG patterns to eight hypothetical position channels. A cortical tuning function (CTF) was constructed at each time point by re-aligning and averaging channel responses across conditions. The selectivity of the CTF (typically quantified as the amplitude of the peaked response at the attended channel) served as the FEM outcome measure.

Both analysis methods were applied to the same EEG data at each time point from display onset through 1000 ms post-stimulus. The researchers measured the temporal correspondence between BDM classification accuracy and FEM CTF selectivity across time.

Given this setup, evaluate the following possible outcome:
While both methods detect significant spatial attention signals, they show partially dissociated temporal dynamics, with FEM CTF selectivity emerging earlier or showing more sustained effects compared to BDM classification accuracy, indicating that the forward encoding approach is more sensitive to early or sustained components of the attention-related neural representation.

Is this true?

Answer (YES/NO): NO